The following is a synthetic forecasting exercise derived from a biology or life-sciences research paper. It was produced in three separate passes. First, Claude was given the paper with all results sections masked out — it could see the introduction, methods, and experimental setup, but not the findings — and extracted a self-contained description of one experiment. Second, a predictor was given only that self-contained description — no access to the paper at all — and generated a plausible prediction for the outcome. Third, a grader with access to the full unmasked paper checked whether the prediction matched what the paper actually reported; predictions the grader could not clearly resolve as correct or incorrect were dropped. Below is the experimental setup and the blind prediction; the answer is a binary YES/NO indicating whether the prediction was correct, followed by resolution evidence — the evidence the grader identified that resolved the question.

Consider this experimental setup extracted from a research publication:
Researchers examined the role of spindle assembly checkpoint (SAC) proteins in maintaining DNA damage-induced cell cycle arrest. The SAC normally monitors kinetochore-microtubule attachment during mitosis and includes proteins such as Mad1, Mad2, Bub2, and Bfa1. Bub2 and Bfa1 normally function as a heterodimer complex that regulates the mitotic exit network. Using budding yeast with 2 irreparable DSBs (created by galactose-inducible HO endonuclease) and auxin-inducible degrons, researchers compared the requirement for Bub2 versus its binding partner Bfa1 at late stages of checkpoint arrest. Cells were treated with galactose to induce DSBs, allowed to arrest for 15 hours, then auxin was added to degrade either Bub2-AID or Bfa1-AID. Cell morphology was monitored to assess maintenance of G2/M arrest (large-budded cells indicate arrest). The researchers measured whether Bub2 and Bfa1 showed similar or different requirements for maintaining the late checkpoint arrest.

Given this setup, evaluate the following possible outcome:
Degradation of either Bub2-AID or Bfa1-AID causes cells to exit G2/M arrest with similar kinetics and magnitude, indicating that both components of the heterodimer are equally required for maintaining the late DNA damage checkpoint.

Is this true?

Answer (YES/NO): NO